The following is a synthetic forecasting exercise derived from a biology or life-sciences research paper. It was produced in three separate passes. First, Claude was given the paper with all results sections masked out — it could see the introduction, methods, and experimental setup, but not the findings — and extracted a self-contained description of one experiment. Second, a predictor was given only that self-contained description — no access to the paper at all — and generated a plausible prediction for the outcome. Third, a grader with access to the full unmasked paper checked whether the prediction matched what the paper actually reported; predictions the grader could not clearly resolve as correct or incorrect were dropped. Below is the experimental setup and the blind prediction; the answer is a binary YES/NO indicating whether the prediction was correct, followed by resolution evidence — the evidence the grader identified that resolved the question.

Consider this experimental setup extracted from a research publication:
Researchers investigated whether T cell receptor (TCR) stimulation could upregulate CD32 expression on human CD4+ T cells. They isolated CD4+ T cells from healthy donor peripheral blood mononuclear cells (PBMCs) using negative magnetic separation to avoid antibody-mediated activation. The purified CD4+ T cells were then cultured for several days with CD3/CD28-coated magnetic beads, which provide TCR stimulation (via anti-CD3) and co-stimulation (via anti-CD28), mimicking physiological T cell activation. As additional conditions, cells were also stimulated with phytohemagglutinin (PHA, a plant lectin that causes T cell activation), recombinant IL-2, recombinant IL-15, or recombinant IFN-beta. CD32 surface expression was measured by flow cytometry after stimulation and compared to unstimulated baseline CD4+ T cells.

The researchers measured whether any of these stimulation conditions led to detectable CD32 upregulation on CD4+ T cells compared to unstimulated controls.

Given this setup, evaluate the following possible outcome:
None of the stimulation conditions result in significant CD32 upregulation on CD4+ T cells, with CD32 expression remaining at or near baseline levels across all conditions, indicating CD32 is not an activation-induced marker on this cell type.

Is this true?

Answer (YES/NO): YES